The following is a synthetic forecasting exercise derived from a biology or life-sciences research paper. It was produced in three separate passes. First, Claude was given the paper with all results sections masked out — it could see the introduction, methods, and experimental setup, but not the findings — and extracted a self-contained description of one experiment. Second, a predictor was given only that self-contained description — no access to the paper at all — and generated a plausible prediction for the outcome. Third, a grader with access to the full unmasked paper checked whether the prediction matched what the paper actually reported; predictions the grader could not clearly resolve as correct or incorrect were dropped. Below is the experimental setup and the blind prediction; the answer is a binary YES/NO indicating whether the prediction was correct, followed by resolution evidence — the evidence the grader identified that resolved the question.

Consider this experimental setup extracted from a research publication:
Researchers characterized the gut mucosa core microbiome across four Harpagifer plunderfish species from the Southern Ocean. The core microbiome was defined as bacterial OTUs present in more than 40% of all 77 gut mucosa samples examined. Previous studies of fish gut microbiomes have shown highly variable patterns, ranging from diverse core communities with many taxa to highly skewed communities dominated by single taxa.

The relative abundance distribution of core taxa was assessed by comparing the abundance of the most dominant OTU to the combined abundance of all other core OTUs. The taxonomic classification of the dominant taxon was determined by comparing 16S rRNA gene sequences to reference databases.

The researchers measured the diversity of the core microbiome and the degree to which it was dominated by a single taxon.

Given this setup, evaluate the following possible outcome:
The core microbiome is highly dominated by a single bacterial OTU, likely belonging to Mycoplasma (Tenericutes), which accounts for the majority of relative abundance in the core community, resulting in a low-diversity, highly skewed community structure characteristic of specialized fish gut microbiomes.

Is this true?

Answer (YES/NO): NO